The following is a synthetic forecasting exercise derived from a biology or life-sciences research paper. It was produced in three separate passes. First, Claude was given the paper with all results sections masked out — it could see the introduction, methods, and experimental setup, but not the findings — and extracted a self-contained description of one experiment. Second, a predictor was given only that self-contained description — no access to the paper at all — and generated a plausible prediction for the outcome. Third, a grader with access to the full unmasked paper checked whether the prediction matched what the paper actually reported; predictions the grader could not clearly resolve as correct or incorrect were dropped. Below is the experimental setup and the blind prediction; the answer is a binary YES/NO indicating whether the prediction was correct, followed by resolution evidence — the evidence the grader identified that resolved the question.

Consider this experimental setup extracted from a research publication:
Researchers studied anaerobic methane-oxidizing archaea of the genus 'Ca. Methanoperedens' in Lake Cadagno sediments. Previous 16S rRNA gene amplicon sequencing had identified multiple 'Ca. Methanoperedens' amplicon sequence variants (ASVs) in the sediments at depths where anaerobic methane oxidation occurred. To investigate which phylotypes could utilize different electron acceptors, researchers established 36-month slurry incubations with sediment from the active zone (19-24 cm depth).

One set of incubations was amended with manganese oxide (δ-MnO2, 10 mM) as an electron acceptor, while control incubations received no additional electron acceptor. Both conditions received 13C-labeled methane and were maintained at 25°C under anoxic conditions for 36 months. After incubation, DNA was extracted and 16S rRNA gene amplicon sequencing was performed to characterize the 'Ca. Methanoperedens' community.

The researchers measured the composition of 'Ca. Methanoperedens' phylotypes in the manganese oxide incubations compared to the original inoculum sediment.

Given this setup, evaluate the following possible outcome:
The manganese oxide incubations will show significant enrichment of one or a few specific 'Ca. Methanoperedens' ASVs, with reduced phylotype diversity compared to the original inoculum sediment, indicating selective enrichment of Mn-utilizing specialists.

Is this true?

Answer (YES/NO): YES